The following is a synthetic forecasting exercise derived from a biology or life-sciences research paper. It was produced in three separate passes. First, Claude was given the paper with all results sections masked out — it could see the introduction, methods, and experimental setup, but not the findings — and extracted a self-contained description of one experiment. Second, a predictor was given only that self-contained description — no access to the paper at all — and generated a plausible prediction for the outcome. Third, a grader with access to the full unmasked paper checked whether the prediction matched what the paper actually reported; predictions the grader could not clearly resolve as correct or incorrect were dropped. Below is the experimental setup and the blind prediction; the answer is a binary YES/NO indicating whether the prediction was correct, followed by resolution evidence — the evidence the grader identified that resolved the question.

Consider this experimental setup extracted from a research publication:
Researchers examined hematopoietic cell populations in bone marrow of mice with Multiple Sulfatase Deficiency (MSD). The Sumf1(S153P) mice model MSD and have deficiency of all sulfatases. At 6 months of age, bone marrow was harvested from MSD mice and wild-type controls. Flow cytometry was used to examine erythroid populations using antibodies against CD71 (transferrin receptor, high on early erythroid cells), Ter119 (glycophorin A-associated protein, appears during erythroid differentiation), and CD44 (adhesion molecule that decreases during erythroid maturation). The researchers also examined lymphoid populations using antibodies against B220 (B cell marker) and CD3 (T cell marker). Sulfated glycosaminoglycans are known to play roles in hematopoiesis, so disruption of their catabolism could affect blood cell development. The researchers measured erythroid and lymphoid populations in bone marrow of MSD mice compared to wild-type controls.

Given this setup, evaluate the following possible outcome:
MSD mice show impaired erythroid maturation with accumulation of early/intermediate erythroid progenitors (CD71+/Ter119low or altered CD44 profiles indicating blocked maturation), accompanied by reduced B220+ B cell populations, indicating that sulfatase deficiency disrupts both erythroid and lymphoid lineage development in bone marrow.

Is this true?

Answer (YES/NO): NO